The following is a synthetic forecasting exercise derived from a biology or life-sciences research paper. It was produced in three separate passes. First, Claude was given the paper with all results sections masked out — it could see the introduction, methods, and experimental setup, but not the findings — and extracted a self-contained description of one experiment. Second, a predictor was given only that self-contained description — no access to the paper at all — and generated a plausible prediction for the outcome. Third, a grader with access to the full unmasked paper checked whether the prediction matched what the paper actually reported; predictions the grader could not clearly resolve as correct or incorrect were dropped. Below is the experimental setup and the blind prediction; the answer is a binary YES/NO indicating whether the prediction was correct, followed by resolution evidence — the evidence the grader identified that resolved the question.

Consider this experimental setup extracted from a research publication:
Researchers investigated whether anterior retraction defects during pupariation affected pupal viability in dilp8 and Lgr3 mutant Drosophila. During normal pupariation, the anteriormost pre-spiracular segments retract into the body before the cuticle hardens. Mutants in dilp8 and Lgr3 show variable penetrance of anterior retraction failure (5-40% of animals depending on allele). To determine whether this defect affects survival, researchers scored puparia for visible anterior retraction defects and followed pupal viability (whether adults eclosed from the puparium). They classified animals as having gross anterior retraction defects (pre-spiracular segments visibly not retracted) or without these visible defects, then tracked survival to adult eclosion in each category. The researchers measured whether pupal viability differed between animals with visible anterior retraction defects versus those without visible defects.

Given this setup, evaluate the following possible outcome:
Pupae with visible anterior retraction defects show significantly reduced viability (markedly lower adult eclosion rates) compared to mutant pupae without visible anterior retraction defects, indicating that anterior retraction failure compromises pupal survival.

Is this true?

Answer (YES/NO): YES